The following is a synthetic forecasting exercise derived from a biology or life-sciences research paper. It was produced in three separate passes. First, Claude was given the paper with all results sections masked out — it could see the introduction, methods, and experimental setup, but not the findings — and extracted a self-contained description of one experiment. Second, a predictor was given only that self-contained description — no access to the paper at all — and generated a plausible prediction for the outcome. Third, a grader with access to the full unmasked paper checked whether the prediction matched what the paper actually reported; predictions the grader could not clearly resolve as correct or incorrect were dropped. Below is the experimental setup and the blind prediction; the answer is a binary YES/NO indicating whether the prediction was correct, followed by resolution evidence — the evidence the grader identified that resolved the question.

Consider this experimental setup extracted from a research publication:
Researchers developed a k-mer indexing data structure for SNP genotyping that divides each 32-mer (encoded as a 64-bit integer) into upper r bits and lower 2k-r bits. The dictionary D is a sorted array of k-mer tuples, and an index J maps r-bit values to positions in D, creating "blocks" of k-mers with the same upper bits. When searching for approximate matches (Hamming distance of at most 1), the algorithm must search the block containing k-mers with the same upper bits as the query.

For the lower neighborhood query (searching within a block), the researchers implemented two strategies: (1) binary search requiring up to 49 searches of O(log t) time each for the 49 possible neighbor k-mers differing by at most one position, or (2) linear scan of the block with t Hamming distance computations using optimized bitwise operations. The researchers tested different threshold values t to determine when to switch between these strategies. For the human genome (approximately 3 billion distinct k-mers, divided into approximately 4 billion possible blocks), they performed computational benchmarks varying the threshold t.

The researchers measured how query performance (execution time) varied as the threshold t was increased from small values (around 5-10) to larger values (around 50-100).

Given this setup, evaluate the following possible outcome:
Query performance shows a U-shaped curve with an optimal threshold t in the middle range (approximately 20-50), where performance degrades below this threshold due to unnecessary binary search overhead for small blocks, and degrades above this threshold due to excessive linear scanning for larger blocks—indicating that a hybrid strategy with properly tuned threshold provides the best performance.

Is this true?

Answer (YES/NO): NO